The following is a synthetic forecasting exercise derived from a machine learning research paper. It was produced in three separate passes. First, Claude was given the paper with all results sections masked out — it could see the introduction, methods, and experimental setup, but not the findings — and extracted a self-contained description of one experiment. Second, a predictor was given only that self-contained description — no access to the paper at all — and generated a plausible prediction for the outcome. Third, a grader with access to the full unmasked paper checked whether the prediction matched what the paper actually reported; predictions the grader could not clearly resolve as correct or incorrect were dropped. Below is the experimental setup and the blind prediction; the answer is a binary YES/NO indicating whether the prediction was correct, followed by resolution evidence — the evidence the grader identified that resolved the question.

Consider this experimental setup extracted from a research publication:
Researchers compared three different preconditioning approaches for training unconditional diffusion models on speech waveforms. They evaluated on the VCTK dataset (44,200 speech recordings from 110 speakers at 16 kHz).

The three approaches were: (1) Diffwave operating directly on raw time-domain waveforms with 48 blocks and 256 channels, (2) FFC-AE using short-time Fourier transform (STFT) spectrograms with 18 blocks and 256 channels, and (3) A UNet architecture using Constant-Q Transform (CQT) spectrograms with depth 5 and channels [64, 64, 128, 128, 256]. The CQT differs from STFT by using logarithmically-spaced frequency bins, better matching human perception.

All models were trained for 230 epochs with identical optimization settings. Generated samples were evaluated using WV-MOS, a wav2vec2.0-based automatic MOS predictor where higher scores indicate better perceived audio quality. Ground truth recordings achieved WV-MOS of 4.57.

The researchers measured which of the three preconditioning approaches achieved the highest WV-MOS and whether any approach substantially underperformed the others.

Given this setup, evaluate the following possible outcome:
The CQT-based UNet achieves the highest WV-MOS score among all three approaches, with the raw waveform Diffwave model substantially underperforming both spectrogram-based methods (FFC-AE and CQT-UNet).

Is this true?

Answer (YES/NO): NO